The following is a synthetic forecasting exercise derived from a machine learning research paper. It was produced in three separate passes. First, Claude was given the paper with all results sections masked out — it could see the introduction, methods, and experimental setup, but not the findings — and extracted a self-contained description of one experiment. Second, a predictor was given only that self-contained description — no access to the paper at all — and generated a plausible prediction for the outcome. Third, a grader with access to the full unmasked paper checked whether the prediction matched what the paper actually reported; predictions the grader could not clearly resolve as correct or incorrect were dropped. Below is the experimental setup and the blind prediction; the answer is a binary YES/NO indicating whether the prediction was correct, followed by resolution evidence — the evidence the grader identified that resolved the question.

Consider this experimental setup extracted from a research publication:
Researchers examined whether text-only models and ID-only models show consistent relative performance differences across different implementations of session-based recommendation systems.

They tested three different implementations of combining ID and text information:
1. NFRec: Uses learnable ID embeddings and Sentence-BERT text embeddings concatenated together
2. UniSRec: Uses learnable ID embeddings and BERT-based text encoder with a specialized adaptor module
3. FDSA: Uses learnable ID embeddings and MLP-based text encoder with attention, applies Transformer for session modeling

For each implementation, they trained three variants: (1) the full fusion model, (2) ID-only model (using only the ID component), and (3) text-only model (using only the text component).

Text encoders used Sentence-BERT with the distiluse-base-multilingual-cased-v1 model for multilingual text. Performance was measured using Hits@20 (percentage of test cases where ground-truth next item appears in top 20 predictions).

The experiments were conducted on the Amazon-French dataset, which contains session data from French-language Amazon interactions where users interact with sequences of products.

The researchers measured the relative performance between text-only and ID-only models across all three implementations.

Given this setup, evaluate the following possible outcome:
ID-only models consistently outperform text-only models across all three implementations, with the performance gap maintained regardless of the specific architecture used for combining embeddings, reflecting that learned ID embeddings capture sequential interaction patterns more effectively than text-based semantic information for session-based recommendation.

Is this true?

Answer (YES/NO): YES